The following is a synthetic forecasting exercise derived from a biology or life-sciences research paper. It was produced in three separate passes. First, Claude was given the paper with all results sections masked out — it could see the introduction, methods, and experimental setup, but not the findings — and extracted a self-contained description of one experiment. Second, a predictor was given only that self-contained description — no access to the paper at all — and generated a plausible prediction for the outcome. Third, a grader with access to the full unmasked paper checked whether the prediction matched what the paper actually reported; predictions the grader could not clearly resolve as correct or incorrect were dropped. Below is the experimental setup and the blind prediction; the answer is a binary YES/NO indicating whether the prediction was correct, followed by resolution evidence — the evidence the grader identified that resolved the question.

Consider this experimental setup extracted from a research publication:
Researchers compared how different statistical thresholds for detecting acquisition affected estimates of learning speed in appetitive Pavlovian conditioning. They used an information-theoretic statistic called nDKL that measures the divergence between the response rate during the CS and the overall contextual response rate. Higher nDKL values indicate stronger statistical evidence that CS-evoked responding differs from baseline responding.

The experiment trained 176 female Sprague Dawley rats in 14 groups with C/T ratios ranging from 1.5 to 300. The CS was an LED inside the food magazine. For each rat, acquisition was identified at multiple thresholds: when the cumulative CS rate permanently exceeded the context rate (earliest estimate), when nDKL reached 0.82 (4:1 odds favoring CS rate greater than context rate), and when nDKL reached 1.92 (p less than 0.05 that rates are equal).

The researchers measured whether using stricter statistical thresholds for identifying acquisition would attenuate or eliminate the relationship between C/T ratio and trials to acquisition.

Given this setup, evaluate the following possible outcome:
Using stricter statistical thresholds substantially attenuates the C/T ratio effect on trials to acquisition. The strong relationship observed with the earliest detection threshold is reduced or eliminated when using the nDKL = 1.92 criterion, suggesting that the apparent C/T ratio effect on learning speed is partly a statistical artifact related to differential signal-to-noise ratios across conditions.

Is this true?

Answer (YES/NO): NO